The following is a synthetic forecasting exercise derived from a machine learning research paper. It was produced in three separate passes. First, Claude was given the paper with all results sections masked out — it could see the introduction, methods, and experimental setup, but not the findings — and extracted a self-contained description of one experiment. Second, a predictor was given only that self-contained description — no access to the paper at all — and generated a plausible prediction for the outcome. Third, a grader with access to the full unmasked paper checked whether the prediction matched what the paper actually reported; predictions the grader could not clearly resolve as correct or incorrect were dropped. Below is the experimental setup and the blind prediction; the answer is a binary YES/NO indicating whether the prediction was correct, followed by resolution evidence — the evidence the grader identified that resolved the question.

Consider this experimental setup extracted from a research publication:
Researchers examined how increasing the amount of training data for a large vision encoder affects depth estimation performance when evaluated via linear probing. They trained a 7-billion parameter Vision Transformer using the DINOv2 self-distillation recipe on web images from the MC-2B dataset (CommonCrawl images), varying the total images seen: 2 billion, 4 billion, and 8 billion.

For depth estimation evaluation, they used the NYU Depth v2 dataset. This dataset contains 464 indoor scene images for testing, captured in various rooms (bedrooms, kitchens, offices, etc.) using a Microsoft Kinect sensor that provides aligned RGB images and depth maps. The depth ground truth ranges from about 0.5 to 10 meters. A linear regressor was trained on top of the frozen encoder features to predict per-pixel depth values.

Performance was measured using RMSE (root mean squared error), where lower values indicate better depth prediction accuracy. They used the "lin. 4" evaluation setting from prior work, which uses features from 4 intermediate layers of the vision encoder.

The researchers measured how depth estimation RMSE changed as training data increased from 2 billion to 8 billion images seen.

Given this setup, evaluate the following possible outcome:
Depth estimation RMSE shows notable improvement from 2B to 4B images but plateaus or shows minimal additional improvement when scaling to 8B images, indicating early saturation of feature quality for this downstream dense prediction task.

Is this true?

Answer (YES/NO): NO